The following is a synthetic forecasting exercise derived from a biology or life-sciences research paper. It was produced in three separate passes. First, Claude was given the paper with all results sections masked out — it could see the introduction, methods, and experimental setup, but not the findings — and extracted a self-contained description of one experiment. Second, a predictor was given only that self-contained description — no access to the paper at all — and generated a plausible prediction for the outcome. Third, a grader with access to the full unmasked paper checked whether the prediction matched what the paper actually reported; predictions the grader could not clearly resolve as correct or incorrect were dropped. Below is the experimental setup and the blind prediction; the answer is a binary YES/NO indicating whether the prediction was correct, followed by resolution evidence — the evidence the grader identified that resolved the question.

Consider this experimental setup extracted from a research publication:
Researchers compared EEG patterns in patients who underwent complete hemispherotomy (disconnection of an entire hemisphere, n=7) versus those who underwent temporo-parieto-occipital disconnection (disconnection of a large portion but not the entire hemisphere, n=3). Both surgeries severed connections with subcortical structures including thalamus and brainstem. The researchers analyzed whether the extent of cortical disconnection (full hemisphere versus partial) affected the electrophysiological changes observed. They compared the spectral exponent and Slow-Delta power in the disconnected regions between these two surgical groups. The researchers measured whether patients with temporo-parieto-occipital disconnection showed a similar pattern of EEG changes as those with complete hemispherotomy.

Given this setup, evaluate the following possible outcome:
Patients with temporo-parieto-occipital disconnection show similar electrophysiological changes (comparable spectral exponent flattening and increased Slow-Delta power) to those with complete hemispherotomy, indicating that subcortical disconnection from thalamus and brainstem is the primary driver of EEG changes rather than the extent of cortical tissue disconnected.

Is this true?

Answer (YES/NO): YES